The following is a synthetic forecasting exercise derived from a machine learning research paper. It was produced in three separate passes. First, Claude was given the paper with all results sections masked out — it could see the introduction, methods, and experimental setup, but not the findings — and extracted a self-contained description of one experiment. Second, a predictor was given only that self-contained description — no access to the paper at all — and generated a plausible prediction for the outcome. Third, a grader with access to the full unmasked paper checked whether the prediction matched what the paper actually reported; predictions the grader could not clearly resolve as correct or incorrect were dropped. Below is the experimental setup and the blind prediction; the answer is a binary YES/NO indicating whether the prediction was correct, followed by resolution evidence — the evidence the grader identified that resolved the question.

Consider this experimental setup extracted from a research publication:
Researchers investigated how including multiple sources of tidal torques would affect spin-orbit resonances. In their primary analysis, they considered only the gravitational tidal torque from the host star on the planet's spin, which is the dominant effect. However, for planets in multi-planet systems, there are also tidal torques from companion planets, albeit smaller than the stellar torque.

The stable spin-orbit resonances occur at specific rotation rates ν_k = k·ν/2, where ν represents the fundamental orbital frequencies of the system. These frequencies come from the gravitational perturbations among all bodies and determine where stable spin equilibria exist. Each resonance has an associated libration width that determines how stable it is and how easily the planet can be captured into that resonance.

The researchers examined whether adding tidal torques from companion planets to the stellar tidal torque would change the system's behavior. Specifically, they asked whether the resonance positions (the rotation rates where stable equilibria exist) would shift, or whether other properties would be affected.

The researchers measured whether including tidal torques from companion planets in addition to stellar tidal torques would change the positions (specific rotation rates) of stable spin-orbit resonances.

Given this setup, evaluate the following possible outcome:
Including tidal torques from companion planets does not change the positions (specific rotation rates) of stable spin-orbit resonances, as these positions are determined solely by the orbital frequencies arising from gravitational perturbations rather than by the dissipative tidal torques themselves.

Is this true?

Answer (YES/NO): YES